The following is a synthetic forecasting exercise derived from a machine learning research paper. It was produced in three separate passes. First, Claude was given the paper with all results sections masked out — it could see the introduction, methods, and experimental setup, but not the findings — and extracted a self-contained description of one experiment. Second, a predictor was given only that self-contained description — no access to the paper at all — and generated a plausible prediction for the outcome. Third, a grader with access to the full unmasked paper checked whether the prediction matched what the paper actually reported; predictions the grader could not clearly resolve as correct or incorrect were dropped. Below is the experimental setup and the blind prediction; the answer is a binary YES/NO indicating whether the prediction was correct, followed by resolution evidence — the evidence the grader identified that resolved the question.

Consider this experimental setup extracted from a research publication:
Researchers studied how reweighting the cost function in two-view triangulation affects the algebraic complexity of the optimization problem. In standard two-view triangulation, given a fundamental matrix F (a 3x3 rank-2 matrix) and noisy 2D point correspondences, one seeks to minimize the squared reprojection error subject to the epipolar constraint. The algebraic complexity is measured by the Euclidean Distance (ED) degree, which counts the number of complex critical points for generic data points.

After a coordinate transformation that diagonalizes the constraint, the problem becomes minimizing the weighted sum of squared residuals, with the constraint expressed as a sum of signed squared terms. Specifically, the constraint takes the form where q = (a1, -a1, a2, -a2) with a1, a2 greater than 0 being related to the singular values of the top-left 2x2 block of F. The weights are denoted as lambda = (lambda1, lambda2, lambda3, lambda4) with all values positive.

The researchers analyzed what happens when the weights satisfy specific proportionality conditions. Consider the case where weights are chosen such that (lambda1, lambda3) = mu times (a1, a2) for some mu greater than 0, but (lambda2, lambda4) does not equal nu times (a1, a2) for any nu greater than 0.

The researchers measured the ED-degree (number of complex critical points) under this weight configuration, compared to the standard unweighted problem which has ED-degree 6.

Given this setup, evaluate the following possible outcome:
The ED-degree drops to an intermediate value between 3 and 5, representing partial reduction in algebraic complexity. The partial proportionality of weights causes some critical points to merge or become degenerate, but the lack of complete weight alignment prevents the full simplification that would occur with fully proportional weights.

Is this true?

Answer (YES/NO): YES